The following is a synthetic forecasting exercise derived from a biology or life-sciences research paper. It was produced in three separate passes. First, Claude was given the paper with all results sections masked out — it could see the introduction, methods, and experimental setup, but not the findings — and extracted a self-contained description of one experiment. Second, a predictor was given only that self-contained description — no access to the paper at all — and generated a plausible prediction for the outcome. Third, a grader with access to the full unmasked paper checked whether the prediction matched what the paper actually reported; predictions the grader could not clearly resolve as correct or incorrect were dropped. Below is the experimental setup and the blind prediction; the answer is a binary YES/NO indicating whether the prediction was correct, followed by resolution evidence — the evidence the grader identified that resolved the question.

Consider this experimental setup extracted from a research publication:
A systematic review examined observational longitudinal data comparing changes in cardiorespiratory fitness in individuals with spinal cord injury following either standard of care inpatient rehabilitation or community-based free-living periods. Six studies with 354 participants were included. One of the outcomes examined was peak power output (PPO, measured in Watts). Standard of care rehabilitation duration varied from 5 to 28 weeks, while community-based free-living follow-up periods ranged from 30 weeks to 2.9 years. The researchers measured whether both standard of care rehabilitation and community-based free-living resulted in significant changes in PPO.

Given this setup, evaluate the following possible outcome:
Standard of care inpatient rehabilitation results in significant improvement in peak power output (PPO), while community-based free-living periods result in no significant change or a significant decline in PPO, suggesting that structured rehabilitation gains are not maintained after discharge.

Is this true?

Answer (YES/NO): NO